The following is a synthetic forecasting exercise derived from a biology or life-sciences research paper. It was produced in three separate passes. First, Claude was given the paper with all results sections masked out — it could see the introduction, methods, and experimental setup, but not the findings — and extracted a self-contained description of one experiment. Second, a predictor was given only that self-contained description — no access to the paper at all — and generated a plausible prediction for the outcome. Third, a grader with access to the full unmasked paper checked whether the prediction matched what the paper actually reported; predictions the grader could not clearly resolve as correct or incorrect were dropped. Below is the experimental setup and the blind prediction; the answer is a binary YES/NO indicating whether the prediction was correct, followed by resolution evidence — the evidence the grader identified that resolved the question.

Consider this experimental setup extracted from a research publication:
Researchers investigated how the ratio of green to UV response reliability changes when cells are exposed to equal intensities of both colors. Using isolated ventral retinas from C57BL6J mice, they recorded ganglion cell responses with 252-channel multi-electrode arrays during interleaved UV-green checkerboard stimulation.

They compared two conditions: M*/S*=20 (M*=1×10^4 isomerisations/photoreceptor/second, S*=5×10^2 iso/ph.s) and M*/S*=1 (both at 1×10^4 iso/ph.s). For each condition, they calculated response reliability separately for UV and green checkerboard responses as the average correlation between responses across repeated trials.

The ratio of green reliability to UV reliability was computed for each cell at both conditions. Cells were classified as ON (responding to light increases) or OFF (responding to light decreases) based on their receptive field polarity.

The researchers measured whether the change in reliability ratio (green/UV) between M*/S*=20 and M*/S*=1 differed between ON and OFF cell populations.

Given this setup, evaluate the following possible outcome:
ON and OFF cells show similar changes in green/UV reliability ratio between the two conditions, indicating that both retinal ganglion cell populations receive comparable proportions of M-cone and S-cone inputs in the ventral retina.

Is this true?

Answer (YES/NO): YES